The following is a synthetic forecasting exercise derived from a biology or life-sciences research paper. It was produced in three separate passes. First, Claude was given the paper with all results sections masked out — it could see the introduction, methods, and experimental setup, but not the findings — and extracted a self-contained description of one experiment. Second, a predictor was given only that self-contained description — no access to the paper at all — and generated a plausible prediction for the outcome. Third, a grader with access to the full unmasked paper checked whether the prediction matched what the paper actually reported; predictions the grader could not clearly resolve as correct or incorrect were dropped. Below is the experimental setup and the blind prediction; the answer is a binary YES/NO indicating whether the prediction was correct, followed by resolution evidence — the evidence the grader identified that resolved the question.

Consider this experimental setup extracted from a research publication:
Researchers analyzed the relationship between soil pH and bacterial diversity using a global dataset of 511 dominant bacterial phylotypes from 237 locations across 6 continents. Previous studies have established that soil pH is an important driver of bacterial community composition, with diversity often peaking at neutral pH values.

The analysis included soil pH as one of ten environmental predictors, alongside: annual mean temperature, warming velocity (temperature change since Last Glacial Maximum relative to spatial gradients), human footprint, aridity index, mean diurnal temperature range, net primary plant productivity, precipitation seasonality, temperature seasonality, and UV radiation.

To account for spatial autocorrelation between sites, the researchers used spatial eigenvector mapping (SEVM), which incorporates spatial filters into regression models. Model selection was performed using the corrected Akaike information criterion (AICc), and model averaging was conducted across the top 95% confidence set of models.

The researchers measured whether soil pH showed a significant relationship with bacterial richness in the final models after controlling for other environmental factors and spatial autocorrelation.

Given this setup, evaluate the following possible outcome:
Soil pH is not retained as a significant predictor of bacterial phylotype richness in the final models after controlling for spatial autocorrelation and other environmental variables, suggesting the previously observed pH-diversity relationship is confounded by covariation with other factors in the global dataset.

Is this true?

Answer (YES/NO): NO